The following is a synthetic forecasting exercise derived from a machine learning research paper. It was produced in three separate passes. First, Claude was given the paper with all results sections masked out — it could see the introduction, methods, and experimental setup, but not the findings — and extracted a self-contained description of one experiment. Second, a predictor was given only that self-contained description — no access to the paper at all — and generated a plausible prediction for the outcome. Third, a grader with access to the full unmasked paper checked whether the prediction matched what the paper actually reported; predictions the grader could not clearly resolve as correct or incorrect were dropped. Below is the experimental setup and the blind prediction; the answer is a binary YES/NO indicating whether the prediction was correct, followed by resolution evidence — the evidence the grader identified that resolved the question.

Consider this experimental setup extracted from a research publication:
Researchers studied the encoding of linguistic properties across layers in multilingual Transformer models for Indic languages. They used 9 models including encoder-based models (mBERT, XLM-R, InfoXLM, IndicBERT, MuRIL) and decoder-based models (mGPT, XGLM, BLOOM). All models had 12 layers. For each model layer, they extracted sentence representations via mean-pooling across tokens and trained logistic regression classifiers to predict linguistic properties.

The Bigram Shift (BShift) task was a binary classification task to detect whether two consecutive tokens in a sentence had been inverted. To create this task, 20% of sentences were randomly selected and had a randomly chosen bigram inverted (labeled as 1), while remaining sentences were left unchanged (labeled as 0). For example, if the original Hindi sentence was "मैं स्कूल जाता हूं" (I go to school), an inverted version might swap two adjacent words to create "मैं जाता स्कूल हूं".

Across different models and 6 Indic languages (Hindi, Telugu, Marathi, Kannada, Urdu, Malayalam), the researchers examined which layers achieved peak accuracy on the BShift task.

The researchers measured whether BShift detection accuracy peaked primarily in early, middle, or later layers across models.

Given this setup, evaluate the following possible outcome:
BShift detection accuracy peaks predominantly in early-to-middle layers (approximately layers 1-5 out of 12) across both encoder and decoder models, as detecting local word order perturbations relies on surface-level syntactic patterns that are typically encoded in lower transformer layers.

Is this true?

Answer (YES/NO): NO